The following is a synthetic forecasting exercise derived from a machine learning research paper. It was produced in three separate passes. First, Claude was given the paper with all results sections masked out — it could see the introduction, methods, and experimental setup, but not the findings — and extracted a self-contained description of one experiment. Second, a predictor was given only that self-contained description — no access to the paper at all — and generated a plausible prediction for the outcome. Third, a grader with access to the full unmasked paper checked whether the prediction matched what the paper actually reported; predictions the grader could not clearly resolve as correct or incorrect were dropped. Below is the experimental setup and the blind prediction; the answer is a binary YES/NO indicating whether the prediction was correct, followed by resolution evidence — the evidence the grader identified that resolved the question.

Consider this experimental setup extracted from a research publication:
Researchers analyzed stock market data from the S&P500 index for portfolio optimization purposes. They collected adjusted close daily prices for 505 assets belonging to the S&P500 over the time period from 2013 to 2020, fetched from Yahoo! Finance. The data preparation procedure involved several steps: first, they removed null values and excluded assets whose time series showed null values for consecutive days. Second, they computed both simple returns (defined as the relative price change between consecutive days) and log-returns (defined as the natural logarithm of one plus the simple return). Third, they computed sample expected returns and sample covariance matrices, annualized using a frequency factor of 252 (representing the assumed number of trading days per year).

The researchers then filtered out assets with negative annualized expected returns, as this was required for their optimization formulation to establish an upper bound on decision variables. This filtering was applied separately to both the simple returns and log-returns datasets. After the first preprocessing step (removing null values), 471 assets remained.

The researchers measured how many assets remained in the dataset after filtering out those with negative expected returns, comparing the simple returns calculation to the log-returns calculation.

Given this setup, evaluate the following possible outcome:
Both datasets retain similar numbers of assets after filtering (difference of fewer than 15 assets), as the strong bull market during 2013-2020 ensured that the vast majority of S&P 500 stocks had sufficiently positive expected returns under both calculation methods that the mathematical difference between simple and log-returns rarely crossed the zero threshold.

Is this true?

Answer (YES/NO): NO